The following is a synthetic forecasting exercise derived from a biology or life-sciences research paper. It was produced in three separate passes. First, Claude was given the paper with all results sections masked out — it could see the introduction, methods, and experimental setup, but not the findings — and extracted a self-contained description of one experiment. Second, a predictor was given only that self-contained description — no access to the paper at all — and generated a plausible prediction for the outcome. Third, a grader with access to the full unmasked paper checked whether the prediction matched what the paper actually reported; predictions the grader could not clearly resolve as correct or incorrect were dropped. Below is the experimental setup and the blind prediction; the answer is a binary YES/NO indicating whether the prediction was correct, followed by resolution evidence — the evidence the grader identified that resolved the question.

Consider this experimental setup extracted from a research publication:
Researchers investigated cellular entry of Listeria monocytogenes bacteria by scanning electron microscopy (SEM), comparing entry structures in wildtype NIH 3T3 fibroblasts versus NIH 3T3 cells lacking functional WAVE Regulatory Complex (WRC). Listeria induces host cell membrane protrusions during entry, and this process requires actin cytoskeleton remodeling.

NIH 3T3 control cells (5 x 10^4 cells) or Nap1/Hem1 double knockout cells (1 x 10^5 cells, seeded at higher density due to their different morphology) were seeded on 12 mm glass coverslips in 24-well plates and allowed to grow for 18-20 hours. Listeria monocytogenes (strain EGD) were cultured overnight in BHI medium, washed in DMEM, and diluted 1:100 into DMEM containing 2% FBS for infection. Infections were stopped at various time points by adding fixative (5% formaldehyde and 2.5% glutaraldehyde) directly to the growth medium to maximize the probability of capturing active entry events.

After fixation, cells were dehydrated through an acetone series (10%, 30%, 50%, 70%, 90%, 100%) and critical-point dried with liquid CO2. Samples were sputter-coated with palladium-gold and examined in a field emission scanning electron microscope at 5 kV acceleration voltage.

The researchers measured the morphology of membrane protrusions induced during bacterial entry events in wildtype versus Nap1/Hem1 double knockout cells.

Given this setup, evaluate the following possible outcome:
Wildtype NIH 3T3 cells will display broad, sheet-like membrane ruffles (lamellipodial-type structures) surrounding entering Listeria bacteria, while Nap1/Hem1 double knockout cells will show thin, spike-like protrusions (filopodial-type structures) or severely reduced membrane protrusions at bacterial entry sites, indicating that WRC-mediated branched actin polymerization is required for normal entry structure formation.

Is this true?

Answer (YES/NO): NO